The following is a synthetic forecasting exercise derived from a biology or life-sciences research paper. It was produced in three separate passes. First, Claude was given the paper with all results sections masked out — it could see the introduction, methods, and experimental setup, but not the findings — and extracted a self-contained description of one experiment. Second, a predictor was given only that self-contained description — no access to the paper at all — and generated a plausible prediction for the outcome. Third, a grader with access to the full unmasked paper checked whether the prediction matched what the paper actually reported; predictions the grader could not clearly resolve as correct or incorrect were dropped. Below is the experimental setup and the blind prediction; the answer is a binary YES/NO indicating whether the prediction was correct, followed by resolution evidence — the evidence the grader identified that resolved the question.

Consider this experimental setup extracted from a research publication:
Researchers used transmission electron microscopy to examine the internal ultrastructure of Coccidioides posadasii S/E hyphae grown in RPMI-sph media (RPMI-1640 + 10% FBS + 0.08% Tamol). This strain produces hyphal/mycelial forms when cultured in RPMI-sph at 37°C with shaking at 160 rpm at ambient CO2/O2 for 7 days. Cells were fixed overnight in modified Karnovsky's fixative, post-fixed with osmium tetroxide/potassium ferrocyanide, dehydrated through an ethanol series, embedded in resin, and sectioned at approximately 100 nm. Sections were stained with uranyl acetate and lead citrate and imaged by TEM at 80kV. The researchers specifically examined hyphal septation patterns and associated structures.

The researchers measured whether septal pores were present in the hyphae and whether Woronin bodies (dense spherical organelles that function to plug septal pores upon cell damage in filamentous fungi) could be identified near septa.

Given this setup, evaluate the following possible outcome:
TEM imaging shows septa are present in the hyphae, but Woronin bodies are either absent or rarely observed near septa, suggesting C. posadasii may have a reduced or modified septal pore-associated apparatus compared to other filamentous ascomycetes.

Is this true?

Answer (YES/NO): NO